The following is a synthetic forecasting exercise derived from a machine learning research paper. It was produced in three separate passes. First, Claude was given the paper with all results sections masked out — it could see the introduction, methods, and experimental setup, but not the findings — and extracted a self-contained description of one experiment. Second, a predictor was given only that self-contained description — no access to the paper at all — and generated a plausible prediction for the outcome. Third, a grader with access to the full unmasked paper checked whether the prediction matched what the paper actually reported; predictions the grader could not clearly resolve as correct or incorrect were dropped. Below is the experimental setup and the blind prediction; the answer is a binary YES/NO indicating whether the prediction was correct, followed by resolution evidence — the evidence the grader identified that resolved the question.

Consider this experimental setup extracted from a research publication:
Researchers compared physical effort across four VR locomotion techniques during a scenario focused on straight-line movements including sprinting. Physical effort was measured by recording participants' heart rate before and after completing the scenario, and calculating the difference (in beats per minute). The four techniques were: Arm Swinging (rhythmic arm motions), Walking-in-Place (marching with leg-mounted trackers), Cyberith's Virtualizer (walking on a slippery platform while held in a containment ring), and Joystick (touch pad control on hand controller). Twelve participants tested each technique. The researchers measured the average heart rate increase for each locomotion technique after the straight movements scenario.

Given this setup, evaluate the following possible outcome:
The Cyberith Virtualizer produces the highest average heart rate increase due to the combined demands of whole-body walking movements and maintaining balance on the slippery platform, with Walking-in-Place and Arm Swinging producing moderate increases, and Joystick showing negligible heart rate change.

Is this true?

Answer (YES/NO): NO